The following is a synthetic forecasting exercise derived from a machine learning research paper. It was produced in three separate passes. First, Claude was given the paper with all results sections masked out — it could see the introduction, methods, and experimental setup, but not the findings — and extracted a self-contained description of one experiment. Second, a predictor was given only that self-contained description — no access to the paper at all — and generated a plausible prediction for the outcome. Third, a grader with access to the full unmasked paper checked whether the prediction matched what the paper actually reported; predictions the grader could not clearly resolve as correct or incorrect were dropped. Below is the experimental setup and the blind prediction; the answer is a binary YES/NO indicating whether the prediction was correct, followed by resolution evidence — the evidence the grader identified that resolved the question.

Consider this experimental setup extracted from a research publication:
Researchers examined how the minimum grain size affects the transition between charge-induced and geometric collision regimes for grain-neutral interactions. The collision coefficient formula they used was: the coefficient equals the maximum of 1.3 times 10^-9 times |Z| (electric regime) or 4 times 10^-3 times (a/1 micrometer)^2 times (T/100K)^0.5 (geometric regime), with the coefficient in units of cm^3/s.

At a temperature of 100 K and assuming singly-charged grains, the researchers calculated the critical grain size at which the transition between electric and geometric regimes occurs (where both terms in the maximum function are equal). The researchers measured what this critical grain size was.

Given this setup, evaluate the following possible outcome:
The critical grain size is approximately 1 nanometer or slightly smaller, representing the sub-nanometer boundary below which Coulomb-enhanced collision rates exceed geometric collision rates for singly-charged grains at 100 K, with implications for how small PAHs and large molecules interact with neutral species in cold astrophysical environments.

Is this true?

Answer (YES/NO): NO